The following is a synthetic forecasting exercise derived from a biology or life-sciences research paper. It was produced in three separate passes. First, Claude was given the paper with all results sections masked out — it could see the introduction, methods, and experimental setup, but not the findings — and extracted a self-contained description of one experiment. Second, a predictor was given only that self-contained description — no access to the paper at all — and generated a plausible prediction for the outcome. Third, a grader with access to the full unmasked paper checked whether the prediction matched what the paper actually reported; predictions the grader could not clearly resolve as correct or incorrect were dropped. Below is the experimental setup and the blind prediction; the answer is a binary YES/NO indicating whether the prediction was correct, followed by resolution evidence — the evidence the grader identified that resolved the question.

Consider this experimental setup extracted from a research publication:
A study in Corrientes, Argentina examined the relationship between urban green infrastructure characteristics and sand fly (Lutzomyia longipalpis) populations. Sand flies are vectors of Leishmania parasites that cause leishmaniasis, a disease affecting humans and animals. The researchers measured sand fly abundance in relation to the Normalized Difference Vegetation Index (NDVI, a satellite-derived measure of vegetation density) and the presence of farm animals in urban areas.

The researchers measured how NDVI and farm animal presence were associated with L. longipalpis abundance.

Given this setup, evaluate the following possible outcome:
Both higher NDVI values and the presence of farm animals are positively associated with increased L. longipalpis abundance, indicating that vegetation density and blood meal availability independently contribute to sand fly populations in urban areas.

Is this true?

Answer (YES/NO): NO